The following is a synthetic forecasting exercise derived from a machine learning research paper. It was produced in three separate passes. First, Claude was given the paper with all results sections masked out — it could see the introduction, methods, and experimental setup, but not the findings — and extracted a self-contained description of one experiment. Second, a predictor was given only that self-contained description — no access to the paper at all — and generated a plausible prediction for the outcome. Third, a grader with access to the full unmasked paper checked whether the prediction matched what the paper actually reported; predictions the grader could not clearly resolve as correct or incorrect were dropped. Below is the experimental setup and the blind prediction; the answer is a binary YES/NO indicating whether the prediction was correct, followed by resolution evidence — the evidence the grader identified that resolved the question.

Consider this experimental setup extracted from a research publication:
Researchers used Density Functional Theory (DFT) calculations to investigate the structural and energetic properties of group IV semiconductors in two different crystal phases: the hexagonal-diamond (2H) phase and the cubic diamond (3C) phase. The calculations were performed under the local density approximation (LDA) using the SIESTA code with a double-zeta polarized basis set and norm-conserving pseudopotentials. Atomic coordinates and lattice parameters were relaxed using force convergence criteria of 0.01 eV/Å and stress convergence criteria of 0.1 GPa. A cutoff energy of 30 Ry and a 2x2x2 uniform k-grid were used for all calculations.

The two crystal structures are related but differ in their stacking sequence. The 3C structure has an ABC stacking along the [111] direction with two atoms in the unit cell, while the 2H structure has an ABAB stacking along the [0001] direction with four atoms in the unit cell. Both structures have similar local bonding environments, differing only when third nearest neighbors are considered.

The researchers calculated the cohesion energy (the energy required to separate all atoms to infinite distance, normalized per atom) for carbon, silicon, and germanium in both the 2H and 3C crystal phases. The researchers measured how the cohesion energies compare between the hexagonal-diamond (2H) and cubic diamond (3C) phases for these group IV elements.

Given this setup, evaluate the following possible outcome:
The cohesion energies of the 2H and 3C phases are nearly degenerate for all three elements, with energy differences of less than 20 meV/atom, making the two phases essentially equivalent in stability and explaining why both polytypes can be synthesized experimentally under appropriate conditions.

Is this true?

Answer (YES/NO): NO